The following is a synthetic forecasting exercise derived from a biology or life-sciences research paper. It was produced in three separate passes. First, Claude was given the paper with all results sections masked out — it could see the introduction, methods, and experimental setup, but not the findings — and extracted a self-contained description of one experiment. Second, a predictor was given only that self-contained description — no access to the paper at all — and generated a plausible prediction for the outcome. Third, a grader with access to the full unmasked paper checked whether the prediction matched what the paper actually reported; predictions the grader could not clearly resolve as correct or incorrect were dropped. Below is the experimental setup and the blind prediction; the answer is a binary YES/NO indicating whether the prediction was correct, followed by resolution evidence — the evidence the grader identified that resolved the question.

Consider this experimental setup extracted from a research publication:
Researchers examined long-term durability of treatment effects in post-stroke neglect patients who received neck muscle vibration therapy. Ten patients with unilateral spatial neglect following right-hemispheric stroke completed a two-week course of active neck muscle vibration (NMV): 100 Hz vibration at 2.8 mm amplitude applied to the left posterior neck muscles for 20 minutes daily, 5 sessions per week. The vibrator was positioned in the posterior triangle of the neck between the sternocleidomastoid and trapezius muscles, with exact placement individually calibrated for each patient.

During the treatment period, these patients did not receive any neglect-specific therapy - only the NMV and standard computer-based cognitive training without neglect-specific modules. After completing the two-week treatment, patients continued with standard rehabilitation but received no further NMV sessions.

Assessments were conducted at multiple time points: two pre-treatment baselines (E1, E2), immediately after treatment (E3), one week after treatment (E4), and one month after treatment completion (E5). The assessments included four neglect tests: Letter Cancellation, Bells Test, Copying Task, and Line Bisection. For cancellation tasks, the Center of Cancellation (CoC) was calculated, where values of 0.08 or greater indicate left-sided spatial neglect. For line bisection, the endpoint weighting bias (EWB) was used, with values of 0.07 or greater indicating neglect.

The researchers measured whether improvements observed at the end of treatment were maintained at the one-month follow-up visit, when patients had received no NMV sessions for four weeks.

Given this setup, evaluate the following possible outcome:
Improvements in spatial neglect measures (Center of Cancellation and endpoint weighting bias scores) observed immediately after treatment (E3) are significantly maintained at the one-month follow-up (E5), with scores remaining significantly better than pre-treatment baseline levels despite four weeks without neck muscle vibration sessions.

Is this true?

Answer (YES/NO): YES